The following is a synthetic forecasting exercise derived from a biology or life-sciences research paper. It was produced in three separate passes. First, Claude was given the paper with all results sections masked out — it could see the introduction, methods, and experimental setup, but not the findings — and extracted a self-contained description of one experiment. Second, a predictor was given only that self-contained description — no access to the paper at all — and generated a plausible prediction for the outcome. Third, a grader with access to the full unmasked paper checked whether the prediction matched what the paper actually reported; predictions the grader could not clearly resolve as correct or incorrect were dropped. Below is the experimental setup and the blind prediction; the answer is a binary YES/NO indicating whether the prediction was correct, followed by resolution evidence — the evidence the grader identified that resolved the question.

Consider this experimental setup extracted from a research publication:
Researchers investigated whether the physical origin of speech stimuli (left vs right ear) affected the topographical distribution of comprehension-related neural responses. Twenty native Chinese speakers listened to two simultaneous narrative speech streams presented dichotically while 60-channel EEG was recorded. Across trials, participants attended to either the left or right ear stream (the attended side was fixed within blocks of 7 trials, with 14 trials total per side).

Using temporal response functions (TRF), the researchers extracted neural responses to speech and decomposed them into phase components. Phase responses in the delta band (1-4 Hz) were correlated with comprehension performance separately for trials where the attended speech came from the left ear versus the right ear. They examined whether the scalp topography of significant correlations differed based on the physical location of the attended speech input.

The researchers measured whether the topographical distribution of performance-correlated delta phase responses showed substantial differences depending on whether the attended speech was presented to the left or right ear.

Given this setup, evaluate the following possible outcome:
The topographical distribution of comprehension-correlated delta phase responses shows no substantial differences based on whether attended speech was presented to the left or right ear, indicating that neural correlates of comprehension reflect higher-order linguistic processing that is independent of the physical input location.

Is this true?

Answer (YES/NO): YES